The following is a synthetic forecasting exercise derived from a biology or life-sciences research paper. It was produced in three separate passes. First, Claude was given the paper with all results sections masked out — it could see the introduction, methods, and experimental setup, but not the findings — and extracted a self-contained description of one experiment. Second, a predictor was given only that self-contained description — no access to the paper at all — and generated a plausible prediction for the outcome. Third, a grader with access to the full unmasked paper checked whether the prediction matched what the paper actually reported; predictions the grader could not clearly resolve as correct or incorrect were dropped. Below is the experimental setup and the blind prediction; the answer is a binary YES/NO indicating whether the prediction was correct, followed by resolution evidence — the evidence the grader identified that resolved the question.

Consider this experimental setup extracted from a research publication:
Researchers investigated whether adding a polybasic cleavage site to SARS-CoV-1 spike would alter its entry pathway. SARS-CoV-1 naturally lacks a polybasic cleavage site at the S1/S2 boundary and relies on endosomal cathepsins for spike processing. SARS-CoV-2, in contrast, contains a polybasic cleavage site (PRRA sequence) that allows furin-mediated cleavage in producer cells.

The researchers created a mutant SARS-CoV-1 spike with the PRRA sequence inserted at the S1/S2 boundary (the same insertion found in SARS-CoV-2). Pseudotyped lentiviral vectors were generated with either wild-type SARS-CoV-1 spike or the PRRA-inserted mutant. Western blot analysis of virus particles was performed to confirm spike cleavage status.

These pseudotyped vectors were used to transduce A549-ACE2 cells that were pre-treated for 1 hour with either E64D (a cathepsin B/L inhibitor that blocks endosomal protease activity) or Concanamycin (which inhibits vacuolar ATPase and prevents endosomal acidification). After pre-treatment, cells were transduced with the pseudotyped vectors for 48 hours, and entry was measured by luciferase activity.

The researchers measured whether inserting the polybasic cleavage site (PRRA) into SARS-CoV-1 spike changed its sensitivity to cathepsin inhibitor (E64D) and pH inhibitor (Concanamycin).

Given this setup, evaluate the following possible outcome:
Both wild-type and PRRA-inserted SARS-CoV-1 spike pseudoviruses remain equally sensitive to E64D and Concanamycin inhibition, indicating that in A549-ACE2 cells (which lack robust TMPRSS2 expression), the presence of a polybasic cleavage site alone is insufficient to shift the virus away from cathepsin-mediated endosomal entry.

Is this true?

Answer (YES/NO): NO